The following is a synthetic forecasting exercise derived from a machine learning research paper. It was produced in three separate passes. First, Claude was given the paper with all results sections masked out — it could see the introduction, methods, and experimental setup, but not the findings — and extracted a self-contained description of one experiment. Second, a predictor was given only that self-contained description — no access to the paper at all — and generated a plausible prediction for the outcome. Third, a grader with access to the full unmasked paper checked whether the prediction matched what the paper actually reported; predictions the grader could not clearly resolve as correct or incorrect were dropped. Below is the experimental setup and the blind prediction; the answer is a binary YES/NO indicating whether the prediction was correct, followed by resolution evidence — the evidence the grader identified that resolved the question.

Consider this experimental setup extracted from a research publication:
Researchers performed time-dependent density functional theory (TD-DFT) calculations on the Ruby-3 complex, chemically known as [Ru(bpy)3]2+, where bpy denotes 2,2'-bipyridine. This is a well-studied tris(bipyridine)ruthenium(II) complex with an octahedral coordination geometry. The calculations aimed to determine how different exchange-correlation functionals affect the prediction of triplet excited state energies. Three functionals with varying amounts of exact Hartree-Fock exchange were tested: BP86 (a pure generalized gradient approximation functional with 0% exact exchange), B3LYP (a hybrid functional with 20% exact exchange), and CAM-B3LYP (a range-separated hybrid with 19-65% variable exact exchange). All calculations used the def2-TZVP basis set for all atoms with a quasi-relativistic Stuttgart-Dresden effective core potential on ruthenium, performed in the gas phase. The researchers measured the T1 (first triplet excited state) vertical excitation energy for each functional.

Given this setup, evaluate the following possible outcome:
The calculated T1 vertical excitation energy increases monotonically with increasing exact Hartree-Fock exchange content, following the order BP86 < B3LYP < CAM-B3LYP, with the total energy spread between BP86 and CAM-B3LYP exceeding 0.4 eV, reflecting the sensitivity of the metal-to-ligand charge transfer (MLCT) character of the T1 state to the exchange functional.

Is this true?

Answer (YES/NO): YES